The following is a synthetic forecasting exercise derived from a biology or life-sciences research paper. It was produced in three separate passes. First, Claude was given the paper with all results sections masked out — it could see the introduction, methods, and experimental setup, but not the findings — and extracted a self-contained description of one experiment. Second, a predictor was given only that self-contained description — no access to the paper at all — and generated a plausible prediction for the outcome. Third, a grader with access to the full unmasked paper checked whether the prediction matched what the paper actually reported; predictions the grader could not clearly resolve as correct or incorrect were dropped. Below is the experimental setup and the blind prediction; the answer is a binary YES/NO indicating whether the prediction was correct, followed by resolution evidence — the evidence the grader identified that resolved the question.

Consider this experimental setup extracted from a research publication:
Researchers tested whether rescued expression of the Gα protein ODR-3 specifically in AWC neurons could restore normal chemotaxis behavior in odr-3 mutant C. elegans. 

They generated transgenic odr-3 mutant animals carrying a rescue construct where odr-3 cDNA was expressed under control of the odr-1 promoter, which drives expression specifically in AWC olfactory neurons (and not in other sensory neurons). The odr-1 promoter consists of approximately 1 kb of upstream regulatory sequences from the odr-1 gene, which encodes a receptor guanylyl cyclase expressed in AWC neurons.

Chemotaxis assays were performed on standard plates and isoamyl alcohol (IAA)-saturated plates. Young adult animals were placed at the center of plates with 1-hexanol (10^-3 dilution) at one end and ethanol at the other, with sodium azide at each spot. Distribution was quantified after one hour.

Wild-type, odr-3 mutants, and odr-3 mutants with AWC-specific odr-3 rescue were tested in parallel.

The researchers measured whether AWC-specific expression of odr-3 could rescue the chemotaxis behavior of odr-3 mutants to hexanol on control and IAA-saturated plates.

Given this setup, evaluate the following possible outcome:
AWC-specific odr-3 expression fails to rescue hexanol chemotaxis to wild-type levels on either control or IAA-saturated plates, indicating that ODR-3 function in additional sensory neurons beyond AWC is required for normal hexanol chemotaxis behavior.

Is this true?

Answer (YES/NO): NO